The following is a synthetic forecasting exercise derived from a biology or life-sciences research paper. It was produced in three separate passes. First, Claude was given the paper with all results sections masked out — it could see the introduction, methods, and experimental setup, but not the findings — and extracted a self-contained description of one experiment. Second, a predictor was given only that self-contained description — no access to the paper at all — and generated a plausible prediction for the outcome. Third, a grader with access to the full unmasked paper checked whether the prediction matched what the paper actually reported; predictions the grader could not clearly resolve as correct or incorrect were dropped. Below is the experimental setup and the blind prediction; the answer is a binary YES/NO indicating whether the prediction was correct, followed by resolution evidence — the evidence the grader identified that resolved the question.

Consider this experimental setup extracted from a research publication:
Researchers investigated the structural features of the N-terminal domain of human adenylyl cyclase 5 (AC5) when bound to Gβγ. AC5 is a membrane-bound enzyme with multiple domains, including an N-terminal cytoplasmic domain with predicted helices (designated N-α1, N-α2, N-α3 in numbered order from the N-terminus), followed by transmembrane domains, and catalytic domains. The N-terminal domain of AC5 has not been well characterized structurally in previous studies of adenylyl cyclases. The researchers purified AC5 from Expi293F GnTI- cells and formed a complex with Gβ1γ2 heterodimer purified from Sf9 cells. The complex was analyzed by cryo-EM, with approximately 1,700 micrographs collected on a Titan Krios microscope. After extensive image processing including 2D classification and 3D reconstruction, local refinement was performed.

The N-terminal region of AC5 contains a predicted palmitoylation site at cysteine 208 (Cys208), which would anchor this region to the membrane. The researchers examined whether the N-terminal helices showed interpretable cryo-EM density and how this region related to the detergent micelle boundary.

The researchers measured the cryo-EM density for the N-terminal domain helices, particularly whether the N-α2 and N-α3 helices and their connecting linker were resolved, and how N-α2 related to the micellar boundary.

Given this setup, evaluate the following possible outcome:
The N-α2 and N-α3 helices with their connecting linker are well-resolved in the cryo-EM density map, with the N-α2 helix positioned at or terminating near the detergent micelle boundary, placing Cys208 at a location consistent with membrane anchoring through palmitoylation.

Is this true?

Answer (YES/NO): NO